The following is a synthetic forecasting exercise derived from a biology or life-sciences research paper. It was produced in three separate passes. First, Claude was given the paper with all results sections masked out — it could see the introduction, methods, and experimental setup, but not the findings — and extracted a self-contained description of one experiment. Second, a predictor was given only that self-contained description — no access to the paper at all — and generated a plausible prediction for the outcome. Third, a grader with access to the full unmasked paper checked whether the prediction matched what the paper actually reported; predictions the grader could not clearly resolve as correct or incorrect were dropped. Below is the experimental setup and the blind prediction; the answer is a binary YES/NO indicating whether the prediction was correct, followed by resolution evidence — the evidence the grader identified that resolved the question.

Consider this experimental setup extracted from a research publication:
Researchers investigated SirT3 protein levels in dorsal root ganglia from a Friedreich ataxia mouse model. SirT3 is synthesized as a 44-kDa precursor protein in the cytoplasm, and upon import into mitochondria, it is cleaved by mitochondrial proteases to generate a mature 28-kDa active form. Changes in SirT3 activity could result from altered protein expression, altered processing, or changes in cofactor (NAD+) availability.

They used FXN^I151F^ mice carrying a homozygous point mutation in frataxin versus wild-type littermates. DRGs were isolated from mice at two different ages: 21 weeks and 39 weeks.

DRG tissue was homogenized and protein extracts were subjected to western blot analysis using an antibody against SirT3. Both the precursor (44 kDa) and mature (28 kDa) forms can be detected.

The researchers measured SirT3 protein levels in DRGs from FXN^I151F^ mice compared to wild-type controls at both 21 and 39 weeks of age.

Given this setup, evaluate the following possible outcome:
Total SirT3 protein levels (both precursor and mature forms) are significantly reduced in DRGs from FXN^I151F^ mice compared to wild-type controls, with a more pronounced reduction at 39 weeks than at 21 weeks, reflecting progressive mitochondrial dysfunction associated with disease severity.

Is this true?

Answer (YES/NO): NO